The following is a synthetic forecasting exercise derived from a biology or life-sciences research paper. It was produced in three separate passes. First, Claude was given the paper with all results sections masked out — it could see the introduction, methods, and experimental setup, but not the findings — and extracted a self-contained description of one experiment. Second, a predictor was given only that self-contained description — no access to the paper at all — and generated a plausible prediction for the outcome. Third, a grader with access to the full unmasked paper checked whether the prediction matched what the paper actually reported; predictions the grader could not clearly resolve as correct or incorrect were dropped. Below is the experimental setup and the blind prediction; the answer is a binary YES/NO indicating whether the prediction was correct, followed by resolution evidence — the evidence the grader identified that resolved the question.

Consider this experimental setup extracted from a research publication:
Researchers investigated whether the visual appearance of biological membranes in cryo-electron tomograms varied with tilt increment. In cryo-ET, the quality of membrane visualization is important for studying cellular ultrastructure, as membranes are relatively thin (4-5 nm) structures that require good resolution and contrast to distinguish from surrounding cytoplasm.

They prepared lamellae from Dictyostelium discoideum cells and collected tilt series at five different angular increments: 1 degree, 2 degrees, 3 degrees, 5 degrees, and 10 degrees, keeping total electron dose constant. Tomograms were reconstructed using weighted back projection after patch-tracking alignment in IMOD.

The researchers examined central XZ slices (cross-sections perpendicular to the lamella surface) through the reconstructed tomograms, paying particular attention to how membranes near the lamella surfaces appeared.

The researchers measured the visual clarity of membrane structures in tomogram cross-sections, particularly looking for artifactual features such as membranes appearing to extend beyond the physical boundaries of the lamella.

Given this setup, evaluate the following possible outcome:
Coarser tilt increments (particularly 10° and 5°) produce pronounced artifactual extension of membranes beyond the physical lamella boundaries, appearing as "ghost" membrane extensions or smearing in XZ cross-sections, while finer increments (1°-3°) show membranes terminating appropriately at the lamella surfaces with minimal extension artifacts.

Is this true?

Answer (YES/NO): YES